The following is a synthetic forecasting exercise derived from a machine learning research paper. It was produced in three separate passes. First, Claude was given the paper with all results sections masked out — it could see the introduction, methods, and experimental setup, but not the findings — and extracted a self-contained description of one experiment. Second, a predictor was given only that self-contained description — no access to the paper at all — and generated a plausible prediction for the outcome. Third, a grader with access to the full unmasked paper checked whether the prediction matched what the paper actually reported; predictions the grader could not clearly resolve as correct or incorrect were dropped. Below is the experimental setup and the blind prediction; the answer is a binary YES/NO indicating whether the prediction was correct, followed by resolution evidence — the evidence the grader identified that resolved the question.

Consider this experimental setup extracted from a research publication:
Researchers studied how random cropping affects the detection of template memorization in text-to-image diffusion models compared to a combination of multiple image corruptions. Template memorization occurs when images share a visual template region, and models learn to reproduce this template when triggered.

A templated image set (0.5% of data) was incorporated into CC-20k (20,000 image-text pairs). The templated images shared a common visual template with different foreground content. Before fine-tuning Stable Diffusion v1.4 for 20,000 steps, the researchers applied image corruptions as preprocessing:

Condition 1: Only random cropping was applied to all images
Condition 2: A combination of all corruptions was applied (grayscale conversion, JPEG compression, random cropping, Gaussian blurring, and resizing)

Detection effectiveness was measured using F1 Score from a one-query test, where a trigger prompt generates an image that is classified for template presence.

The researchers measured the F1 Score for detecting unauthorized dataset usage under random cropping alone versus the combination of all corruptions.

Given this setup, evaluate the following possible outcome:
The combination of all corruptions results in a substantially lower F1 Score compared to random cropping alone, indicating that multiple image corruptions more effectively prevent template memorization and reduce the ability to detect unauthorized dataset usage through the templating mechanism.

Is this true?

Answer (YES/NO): NO